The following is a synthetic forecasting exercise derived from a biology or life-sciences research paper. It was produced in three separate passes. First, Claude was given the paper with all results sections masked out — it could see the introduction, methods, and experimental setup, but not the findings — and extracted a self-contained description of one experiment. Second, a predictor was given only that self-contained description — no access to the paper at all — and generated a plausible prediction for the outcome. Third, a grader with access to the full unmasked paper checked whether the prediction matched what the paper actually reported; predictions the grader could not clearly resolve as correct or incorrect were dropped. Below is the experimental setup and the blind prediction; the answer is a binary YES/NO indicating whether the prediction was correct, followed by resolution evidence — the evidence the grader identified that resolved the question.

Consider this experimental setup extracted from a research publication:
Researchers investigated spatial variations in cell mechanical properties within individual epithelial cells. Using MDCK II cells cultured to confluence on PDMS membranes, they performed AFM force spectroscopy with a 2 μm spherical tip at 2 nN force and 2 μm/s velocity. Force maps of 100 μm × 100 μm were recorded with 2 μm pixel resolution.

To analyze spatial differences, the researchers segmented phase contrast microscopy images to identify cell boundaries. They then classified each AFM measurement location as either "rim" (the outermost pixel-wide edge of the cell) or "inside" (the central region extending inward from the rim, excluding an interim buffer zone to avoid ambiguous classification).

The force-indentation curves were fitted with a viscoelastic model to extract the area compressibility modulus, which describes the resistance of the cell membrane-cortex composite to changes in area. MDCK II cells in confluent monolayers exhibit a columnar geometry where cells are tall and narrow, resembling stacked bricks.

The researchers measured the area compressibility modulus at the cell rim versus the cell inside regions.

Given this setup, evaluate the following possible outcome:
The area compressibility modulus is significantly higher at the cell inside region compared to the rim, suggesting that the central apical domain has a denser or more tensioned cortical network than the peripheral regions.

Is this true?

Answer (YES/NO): NO